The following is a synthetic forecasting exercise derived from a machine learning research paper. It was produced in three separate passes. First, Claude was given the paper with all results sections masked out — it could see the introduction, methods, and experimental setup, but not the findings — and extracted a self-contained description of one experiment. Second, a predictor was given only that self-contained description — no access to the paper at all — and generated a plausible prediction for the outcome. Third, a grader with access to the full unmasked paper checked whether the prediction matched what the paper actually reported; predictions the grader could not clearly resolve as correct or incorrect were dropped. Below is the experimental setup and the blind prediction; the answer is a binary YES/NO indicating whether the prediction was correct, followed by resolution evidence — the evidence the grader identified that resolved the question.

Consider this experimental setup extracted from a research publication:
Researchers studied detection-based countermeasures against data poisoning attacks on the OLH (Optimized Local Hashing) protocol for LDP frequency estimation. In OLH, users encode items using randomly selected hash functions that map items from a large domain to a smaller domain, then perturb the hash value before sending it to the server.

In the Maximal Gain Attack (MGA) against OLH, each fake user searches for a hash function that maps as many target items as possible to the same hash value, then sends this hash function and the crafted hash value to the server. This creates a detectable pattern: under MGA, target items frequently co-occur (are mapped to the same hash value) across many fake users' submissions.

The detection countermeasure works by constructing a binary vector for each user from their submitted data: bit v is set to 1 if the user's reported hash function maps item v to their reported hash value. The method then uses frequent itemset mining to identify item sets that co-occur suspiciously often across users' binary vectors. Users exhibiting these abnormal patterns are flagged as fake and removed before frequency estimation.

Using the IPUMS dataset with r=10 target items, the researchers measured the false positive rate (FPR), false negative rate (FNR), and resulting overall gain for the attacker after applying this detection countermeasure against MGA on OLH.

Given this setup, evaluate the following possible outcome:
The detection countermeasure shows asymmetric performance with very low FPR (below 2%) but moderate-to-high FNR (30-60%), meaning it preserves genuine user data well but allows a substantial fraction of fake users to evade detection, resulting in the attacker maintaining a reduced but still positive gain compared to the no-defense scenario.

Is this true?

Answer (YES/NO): NO